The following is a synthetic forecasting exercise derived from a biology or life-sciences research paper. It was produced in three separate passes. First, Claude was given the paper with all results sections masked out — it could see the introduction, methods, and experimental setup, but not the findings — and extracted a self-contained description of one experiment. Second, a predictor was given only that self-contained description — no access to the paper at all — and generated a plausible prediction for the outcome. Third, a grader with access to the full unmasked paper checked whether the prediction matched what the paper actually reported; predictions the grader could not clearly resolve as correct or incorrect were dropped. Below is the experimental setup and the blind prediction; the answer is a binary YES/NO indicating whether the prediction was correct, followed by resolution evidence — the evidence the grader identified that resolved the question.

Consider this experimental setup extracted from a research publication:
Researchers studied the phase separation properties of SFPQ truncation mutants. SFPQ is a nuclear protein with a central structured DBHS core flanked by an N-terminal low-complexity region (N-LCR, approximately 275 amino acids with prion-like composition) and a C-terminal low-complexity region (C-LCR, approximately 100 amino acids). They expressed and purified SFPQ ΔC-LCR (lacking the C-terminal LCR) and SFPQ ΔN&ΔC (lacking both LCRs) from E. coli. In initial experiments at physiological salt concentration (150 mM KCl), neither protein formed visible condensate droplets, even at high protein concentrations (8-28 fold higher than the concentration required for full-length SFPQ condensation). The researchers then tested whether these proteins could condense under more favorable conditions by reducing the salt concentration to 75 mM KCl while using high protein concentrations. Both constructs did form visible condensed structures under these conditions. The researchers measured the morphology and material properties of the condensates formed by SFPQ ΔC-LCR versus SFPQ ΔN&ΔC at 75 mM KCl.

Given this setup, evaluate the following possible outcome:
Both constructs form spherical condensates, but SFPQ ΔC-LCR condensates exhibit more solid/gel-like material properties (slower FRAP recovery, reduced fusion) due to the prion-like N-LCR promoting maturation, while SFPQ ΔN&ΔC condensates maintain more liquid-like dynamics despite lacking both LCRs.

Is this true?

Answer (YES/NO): NO